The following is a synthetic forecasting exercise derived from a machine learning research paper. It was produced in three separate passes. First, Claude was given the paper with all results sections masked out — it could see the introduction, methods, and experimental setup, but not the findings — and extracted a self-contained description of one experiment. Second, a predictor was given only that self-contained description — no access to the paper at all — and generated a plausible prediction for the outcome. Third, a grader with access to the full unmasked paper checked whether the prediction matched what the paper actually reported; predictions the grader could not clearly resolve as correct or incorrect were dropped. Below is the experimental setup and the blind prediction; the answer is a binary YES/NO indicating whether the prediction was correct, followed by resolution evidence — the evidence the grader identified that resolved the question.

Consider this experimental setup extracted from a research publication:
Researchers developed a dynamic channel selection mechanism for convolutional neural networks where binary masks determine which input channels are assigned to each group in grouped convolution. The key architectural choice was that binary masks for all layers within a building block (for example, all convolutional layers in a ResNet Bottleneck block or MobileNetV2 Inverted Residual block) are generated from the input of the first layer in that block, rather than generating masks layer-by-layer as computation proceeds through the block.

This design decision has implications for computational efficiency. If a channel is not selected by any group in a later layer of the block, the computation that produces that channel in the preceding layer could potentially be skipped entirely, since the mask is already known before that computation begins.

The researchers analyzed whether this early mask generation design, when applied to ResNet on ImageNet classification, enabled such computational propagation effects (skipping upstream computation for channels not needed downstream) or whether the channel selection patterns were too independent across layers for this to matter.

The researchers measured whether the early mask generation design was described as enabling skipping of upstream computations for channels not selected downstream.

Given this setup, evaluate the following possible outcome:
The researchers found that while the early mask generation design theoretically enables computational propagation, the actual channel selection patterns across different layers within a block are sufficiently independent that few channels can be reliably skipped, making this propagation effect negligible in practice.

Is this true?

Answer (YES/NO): NO